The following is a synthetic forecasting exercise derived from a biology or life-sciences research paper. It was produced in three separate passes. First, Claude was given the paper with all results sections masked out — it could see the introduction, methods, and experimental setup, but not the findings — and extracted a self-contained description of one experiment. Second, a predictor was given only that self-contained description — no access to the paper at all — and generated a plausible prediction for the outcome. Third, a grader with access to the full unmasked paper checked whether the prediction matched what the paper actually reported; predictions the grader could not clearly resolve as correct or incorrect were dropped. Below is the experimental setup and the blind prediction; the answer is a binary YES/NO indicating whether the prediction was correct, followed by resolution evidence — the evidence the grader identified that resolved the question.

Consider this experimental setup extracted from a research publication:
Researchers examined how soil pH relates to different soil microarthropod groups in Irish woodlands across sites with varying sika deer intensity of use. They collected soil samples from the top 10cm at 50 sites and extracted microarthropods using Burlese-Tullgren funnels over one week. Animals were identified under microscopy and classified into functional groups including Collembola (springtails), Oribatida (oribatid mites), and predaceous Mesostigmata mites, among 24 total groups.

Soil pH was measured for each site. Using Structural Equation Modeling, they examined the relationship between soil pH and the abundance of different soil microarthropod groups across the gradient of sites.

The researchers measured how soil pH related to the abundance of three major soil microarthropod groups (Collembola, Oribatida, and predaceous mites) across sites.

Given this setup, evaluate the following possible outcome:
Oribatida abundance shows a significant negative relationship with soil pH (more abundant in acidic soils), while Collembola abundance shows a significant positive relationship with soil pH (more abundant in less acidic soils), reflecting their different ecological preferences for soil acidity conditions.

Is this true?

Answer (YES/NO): YES